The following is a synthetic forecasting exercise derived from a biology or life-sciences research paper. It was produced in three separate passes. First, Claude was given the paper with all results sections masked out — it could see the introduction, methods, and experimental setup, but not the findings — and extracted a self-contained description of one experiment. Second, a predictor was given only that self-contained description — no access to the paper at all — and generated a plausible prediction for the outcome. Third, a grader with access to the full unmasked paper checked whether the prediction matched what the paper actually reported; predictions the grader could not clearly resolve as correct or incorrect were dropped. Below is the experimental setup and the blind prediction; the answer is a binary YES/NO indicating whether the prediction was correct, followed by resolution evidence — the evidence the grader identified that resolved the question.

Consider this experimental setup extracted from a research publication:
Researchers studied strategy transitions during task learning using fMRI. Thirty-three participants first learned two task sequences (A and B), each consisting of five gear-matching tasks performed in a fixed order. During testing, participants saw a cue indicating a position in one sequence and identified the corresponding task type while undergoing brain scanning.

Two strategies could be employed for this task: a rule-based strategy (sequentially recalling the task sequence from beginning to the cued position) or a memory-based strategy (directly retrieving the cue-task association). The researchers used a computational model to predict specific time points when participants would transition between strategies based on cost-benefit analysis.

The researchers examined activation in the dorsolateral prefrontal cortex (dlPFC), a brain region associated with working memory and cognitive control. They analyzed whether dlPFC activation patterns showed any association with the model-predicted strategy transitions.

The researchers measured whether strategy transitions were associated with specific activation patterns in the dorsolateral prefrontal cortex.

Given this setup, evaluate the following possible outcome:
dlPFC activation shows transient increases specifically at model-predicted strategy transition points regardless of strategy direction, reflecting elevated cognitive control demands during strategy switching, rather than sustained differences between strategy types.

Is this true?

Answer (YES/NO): NO